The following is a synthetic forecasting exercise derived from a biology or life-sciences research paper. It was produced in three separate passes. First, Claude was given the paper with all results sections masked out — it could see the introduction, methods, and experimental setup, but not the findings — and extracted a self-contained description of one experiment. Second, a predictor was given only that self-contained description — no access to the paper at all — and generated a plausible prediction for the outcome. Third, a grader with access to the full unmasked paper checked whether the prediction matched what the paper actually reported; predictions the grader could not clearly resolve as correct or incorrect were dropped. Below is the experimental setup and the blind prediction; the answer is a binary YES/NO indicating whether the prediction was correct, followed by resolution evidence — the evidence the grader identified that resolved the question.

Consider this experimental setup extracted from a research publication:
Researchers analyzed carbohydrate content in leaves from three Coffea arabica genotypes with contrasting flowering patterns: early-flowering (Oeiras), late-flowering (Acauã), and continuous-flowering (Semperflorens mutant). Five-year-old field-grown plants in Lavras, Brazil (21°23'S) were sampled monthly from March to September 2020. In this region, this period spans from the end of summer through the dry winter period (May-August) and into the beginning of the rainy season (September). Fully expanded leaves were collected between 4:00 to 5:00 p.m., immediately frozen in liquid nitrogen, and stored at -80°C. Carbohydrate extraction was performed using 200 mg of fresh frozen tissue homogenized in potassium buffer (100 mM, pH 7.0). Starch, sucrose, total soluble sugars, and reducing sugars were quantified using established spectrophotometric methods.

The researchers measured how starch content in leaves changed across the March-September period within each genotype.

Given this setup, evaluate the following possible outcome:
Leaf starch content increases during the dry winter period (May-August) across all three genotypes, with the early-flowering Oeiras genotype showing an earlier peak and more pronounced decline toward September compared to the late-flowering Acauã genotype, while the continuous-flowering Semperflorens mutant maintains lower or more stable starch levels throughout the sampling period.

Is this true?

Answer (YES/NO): NO